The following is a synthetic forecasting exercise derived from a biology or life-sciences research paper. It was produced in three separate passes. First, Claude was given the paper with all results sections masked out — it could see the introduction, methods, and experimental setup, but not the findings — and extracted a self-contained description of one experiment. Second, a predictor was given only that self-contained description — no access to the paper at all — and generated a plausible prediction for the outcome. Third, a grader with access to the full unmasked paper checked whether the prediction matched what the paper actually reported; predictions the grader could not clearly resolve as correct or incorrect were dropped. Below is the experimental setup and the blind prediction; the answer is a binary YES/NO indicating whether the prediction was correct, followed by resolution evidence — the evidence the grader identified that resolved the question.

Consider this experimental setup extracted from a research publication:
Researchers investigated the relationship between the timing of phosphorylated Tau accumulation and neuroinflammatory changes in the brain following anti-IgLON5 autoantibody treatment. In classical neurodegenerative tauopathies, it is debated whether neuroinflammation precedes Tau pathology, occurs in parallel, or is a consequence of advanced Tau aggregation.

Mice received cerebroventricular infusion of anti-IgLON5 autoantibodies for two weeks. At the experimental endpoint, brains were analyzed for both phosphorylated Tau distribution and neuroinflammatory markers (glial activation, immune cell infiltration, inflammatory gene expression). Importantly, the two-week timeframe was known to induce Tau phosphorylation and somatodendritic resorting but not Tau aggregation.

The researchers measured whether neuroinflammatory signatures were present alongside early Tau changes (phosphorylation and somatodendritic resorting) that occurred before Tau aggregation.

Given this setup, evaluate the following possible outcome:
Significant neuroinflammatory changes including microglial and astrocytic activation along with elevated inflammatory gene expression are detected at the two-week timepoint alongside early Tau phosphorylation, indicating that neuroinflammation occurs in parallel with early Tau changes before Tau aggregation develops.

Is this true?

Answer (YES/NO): YES